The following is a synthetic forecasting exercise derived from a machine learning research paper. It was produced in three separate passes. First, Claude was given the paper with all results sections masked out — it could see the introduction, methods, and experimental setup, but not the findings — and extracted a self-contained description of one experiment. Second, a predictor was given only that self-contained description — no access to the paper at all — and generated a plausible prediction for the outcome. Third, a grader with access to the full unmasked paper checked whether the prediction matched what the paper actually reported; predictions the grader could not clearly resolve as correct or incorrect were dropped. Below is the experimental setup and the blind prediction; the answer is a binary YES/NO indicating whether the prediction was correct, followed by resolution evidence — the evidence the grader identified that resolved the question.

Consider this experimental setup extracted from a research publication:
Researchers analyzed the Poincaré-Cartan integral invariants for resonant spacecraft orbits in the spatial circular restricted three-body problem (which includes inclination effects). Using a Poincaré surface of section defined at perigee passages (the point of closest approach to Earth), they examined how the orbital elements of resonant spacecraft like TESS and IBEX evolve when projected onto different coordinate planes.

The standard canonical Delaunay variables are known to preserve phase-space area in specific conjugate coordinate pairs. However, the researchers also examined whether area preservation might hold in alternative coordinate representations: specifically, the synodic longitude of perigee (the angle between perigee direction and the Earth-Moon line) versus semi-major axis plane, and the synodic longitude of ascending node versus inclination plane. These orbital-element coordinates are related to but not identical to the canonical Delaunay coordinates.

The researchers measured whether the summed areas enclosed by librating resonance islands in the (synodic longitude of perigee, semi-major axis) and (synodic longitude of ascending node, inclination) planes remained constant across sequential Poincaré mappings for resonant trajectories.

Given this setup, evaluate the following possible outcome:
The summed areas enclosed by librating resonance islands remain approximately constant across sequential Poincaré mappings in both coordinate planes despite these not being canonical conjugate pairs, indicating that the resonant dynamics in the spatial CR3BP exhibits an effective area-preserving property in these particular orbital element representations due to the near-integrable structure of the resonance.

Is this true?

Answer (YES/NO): YES